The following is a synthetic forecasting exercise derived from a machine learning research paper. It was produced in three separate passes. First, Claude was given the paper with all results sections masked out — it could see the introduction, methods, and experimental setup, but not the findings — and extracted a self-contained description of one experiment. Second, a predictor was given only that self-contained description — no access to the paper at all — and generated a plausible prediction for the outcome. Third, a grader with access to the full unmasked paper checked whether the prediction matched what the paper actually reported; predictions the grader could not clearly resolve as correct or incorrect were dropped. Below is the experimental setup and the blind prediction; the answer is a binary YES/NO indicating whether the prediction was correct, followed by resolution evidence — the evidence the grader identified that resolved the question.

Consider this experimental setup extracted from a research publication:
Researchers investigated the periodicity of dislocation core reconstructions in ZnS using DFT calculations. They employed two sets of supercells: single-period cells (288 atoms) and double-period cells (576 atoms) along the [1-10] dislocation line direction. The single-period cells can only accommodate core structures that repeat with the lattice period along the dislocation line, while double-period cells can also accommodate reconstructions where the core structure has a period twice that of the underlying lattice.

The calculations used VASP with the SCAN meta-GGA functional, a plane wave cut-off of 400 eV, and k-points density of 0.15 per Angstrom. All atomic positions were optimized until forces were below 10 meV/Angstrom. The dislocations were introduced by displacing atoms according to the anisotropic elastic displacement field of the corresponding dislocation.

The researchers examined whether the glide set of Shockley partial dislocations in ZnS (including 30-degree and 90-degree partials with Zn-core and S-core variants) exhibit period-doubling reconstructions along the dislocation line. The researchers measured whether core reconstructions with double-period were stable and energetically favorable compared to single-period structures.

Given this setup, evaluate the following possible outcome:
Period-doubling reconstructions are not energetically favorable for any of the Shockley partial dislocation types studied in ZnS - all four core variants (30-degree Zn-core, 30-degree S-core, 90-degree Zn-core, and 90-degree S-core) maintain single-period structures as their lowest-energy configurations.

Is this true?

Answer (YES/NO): NO